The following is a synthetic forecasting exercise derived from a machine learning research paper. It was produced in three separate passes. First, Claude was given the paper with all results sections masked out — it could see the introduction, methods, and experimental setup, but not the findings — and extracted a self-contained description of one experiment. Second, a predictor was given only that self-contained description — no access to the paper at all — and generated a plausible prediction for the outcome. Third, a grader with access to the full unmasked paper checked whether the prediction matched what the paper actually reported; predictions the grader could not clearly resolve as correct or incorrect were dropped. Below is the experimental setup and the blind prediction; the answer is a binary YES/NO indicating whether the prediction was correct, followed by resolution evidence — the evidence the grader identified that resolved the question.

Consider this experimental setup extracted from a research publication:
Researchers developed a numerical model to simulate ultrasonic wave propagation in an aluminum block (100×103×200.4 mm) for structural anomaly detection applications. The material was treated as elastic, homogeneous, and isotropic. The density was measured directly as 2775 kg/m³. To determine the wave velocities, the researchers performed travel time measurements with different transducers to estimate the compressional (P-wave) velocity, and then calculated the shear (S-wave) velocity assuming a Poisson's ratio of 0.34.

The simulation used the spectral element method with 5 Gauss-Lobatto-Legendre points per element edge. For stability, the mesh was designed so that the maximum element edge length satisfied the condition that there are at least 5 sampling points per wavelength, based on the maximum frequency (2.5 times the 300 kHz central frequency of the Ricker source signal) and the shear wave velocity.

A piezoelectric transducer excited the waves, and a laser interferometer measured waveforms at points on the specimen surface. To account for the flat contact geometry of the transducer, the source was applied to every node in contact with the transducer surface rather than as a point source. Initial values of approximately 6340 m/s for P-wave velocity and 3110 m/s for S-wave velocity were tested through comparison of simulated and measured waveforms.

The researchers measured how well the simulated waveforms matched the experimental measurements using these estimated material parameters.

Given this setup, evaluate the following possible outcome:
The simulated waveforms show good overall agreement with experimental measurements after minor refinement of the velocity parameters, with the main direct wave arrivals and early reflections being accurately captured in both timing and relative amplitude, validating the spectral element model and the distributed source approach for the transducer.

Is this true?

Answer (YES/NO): YES